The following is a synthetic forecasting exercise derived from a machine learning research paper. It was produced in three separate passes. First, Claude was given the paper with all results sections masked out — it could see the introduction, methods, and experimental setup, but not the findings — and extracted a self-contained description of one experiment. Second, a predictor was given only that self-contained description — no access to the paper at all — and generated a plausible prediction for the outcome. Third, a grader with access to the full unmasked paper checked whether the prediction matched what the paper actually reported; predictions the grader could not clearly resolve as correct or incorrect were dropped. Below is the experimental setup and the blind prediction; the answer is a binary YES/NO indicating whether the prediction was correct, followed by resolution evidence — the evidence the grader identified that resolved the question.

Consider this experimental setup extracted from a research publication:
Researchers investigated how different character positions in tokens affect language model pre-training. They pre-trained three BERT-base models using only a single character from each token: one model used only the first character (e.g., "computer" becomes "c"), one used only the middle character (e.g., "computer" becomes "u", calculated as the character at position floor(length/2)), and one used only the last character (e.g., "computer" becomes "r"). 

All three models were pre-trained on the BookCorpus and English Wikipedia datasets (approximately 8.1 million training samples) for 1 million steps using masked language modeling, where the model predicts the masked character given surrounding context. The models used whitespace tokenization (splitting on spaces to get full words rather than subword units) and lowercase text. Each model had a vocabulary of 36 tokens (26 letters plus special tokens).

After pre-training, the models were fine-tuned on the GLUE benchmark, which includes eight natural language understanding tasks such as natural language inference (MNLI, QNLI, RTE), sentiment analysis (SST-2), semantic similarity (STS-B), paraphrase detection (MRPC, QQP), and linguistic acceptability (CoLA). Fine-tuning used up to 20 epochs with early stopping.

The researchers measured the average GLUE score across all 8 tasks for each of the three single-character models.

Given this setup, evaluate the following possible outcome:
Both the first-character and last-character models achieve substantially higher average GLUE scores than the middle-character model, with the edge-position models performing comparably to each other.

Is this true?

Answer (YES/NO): NO